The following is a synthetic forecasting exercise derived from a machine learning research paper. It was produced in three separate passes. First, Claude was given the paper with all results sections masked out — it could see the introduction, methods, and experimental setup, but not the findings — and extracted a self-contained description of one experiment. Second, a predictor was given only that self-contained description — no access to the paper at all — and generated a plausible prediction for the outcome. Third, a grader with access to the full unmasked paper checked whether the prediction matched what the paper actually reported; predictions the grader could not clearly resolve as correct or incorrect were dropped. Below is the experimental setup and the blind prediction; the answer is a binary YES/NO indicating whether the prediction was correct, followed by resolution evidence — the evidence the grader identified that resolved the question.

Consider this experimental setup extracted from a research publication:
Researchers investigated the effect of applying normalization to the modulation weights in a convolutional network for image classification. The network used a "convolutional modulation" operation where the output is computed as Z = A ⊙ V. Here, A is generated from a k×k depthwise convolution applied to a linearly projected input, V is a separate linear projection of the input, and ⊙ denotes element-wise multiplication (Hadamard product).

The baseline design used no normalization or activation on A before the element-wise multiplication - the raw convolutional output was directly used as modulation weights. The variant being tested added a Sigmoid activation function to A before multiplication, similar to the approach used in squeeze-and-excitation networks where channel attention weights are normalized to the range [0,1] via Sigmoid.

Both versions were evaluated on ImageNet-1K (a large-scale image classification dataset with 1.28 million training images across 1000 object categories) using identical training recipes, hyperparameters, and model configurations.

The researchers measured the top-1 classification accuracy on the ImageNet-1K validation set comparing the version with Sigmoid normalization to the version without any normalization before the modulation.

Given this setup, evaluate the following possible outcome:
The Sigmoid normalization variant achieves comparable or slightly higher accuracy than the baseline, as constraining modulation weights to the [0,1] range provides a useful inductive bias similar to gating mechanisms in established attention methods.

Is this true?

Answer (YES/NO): NO